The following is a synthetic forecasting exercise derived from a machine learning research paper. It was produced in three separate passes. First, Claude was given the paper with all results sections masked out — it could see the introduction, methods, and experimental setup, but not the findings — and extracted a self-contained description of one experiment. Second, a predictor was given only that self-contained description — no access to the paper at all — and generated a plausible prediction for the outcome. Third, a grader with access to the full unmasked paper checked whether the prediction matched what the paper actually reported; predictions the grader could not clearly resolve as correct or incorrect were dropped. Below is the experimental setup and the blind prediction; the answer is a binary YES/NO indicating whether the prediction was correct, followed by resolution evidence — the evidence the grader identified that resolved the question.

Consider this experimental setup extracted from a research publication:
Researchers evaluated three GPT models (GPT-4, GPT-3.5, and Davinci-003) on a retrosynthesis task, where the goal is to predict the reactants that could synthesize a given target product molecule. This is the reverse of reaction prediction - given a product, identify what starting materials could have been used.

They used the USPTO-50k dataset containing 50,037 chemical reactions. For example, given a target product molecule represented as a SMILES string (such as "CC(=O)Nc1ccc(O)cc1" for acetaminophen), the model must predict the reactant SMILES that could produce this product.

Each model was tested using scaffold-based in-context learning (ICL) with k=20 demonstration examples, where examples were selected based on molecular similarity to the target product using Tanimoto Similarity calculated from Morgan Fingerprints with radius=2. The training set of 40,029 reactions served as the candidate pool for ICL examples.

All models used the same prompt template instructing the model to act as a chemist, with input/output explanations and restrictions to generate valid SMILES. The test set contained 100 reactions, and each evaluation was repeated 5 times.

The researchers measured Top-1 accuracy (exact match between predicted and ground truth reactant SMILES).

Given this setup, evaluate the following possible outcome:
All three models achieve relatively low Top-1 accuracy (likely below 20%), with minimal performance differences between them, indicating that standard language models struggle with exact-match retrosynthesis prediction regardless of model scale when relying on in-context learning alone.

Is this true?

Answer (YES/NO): NO